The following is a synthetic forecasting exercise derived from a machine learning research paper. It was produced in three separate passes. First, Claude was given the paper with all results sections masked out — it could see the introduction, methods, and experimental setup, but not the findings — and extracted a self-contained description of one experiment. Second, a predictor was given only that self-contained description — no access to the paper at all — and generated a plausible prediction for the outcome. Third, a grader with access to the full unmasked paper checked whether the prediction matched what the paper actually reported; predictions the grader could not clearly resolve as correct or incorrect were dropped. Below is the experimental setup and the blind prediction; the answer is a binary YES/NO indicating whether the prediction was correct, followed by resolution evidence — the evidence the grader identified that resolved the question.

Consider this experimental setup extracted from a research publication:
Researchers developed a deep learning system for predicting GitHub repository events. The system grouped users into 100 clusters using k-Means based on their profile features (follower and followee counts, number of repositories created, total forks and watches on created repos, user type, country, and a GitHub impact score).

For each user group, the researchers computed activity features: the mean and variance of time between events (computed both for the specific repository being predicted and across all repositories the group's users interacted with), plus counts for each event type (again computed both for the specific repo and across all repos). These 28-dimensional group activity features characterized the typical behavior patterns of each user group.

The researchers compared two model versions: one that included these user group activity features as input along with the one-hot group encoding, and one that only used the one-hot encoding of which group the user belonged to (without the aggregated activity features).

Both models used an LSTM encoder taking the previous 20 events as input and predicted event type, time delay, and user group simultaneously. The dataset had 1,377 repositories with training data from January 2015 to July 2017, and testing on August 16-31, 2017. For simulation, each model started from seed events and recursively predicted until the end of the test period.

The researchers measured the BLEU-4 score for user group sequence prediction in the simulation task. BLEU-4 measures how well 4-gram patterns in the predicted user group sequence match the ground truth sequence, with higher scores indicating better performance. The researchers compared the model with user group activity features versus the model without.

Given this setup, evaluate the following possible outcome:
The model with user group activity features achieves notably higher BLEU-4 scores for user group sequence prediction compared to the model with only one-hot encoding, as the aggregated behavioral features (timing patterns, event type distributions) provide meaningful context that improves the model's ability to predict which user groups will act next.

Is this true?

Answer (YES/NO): YES